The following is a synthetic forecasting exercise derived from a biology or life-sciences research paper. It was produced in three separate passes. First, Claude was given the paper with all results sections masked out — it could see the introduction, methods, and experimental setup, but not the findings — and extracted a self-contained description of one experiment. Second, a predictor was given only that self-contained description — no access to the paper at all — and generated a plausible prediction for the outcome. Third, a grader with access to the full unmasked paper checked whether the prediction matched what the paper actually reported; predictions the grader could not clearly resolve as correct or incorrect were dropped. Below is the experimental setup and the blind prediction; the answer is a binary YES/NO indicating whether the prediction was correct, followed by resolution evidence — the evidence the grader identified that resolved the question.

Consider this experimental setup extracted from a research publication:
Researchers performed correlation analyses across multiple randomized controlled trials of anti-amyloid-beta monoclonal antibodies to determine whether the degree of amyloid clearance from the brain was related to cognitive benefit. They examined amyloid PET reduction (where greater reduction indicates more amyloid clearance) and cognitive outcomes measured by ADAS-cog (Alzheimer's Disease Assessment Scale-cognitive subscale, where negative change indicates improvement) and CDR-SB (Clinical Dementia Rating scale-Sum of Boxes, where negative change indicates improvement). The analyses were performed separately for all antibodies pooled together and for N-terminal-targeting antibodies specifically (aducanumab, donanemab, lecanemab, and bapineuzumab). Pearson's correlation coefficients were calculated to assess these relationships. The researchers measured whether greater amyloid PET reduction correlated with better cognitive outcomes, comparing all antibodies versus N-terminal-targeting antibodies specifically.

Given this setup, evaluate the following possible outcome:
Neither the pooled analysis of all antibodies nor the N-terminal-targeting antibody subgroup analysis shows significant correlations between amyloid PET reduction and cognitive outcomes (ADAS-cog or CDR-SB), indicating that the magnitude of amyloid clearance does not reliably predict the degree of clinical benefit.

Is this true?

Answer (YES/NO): NO